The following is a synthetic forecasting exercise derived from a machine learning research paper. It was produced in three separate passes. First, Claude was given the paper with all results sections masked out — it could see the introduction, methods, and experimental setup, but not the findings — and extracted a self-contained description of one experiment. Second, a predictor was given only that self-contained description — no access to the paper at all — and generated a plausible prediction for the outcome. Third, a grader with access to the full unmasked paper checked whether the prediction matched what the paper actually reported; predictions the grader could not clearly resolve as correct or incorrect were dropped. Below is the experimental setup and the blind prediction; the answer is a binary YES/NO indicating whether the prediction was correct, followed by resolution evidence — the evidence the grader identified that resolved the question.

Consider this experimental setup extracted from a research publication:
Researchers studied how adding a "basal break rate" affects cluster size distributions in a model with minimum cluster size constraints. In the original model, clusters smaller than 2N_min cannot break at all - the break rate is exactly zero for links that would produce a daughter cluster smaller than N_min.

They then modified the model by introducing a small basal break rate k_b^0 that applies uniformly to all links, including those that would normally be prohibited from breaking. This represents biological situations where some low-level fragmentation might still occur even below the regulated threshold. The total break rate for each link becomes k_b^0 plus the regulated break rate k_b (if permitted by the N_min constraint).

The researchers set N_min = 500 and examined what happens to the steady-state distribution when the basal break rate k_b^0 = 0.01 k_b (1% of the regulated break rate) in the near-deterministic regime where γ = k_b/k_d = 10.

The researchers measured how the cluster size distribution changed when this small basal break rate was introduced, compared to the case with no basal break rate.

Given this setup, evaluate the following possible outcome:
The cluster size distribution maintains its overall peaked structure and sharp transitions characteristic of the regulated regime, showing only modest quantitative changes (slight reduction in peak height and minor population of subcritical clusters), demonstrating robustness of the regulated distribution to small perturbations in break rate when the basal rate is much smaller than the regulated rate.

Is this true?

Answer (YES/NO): NO